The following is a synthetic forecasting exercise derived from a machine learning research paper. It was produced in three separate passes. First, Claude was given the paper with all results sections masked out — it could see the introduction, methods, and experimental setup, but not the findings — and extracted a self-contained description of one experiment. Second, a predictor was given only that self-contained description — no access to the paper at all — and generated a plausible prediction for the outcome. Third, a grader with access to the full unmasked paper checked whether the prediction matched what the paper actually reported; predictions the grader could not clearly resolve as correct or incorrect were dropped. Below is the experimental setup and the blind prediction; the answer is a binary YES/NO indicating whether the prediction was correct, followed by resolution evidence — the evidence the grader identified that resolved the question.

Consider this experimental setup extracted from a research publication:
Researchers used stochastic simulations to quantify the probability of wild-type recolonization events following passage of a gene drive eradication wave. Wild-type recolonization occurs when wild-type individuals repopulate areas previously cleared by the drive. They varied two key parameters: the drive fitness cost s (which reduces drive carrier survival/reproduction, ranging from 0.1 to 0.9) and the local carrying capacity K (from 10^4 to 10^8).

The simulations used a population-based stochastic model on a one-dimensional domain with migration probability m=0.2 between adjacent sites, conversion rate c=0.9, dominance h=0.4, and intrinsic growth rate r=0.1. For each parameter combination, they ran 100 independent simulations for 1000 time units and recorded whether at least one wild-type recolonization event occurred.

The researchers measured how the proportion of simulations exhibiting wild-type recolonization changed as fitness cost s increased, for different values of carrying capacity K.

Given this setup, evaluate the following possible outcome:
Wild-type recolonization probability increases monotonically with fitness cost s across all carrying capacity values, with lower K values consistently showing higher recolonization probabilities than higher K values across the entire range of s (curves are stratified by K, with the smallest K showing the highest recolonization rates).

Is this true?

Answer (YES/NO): YES